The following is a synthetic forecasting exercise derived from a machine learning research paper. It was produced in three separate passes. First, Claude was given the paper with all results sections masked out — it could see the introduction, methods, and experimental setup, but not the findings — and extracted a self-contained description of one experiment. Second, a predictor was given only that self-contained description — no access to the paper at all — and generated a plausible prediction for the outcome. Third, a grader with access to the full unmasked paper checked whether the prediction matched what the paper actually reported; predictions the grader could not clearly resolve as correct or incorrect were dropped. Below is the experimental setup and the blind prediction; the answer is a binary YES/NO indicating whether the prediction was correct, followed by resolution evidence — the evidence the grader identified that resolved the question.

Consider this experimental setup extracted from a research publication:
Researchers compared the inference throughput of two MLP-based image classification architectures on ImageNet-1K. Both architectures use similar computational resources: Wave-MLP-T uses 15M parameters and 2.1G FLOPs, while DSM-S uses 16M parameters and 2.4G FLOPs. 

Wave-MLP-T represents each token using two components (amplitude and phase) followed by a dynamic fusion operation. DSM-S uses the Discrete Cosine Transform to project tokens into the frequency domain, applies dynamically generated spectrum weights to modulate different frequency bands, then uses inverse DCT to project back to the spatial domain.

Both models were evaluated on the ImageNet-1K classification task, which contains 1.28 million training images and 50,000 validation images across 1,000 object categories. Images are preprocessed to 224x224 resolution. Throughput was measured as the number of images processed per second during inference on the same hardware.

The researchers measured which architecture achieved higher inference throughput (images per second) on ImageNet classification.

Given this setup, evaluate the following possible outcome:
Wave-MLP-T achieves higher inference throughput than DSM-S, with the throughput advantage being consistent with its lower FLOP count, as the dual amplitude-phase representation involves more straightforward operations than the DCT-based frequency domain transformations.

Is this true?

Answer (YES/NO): YES